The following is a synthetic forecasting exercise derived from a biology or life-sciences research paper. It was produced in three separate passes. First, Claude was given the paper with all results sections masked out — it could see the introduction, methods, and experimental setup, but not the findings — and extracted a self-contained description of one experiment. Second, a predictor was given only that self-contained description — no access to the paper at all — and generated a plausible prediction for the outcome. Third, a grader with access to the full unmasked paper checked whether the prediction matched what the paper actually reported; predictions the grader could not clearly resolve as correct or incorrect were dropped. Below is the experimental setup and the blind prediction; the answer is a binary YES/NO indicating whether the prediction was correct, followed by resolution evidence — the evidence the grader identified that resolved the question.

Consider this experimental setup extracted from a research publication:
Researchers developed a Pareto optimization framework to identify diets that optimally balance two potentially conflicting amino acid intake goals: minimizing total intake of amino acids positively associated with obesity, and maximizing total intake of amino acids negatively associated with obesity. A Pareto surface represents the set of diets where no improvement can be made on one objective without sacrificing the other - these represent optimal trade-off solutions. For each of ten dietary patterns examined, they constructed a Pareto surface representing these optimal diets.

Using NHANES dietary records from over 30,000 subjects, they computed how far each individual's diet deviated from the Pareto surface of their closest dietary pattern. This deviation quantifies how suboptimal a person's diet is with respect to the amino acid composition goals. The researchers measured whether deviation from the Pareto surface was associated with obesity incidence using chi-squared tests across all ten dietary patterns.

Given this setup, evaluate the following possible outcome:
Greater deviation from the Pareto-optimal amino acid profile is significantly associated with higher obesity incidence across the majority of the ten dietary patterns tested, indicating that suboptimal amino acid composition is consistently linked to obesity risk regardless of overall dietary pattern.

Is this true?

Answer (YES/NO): YES